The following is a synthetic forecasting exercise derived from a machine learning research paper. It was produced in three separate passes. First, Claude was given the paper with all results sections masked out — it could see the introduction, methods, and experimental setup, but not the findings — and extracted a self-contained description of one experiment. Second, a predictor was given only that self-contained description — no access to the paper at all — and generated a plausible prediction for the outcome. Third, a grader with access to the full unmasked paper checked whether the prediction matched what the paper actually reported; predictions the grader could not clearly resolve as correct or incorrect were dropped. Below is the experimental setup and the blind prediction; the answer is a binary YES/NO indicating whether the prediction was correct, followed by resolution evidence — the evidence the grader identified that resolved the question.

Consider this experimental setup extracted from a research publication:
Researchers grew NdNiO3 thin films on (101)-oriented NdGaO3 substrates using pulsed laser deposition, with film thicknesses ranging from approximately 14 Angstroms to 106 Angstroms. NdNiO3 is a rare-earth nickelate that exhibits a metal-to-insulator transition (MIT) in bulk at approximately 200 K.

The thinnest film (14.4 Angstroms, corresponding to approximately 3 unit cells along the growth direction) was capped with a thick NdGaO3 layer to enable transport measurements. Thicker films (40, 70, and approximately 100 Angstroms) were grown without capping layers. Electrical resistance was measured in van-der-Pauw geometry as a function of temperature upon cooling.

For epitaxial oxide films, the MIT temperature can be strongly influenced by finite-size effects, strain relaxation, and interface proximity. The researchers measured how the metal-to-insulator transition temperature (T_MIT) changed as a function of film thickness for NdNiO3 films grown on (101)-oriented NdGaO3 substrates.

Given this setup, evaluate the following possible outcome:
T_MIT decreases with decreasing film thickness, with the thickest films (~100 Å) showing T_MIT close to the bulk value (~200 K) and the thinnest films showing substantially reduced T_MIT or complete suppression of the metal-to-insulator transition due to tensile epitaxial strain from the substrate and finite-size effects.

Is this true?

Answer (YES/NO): NO